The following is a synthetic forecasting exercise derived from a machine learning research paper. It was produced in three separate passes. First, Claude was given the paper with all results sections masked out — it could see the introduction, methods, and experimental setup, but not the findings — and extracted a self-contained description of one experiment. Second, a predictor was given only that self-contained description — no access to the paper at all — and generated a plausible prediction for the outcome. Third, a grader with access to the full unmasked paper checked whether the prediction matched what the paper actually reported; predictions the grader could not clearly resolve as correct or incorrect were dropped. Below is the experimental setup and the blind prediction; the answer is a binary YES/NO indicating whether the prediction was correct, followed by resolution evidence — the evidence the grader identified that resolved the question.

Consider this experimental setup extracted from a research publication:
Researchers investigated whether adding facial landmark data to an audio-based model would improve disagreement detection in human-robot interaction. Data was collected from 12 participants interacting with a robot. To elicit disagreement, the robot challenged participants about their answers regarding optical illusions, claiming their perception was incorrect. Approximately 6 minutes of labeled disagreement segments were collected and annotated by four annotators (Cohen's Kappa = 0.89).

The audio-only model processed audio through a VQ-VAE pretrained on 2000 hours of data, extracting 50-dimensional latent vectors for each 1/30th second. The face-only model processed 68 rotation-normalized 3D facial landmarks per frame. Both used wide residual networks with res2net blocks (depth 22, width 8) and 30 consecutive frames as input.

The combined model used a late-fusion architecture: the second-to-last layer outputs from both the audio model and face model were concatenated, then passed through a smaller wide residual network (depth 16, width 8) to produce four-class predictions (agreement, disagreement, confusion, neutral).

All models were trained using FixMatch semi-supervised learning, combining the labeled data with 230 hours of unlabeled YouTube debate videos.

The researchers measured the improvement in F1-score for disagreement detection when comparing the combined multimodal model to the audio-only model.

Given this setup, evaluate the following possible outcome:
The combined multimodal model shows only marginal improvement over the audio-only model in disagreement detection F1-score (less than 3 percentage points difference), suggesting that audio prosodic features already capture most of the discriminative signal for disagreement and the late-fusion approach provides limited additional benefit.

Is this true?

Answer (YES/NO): NO